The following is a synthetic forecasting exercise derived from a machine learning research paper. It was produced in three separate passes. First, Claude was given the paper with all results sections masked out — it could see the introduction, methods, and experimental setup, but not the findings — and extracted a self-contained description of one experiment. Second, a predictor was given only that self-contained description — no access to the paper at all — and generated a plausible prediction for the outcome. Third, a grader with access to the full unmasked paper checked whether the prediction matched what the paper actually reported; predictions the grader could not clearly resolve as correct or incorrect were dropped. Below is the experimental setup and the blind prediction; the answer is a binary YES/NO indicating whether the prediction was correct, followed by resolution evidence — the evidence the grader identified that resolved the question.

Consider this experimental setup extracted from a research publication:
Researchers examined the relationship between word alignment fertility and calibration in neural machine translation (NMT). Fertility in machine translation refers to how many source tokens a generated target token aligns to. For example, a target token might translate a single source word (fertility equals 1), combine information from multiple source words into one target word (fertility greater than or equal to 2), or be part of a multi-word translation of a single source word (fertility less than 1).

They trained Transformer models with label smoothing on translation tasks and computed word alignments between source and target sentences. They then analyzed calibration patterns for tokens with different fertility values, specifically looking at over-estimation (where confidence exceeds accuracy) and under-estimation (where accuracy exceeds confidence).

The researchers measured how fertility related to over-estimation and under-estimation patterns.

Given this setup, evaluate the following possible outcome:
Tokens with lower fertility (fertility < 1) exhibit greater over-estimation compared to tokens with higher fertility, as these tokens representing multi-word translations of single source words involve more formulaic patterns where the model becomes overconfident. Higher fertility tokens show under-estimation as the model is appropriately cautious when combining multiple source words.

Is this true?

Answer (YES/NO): NO